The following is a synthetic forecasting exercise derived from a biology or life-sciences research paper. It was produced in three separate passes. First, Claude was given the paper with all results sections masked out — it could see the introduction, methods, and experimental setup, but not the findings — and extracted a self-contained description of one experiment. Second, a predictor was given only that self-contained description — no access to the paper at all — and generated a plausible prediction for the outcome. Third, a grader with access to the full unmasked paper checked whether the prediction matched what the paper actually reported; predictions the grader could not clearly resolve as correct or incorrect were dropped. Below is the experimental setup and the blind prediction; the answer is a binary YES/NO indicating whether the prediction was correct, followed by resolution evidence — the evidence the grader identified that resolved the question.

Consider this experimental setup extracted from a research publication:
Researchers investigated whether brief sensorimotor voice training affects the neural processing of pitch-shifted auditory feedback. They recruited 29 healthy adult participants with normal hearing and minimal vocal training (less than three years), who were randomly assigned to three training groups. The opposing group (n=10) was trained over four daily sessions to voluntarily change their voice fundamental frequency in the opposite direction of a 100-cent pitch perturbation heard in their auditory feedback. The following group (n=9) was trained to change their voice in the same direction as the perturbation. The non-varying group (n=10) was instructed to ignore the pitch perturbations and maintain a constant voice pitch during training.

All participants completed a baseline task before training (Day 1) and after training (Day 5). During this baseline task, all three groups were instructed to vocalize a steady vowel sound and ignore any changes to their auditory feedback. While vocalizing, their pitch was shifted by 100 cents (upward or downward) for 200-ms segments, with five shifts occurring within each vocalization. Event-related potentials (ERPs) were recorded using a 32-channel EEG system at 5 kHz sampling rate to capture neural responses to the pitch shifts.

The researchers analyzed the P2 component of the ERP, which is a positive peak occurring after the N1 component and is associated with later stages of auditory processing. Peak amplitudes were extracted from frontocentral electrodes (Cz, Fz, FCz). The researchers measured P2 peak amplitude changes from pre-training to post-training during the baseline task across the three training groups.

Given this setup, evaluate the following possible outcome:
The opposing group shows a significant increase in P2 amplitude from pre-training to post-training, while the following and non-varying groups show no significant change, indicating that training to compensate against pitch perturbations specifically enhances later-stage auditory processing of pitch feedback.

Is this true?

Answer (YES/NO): NO